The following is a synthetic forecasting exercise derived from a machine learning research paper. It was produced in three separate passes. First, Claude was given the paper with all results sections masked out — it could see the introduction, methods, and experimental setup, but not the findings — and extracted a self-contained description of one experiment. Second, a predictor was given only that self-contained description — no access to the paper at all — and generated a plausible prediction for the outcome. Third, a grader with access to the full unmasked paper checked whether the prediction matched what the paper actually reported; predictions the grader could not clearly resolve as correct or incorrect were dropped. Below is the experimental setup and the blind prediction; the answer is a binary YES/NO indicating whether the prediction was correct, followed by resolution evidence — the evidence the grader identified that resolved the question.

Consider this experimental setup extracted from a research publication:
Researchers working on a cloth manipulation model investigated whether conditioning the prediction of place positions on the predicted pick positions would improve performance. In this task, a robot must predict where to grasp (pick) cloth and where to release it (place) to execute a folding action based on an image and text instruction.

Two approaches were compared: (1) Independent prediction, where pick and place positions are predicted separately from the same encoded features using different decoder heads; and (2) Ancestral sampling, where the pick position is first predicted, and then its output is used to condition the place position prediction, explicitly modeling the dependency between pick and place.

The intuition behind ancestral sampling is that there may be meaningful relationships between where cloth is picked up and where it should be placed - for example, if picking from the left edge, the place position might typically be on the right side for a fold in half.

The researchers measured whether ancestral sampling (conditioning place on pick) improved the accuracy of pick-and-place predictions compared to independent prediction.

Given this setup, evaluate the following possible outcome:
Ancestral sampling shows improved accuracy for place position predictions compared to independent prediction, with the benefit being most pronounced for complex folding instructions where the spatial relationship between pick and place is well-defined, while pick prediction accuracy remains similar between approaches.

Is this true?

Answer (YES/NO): NO